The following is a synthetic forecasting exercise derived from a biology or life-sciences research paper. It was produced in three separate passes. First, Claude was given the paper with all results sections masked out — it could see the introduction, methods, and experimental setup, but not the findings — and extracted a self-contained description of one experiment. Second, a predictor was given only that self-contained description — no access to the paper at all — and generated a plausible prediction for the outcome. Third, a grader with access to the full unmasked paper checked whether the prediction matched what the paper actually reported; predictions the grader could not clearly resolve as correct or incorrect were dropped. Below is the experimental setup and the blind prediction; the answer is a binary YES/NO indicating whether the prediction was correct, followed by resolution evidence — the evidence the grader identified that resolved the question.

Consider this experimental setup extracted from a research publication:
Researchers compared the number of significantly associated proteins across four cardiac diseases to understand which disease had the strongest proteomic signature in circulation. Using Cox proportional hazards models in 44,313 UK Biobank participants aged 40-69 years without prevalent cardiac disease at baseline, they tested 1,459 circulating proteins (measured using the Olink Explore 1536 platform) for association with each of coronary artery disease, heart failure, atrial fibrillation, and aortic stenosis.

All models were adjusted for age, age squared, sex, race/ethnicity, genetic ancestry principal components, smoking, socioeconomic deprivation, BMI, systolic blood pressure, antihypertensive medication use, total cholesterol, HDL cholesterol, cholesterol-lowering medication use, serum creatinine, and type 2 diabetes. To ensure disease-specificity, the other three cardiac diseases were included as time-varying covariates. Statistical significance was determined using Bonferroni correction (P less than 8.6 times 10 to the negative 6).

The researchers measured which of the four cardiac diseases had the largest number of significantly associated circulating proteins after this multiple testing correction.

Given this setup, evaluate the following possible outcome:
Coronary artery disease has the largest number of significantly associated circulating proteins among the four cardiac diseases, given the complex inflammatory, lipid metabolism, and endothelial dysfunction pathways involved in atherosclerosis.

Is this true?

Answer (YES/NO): NO